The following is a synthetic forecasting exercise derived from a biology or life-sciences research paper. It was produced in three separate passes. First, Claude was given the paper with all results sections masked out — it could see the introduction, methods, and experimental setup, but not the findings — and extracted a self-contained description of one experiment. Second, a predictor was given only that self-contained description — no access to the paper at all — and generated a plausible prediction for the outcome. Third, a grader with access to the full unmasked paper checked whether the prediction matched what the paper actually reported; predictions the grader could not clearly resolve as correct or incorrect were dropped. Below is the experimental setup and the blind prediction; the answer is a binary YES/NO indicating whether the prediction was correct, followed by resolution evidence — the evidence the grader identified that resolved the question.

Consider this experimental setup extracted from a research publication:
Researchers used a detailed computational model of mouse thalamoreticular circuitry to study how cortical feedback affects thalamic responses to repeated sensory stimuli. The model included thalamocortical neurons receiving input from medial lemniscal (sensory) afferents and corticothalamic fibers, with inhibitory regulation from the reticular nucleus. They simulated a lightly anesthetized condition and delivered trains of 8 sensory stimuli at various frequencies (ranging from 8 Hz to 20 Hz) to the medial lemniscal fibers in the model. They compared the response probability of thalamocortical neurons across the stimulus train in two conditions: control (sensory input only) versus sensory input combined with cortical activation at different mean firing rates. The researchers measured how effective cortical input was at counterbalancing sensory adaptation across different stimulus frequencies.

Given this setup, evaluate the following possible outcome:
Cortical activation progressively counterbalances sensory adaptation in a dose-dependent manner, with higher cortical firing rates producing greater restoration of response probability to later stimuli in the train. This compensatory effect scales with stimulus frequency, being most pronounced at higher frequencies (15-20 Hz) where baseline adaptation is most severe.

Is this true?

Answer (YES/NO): NO